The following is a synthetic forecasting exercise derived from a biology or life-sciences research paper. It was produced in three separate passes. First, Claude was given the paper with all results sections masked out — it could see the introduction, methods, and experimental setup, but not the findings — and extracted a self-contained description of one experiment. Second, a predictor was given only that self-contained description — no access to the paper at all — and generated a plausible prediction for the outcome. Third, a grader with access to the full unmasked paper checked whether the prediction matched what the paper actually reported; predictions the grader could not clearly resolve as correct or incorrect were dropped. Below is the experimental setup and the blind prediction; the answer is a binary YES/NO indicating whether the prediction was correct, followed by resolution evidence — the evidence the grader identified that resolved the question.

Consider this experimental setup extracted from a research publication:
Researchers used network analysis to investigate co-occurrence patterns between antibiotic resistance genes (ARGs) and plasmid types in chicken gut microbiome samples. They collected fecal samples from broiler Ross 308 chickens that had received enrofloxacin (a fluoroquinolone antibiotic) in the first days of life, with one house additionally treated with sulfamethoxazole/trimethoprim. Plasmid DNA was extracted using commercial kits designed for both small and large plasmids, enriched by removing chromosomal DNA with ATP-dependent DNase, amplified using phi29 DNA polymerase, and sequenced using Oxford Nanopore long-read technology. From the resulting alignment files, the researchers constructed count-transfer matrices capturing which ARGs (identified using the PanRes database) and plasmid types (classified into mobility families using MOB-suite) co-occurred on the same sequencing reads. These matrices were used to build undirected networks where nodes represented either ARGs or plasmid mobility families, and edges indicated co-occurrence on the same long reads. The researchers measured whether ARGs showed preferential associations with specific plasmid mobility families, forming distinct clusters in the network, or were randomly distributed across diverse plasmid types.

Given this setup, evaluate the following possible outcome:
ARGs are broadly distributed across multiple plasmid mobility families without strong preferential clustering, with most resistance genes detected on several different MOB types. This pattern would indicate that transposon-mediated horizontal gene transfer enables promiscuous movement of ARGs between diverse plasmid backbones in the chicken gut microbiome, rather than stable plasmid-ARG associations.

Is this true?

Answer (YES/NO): NO